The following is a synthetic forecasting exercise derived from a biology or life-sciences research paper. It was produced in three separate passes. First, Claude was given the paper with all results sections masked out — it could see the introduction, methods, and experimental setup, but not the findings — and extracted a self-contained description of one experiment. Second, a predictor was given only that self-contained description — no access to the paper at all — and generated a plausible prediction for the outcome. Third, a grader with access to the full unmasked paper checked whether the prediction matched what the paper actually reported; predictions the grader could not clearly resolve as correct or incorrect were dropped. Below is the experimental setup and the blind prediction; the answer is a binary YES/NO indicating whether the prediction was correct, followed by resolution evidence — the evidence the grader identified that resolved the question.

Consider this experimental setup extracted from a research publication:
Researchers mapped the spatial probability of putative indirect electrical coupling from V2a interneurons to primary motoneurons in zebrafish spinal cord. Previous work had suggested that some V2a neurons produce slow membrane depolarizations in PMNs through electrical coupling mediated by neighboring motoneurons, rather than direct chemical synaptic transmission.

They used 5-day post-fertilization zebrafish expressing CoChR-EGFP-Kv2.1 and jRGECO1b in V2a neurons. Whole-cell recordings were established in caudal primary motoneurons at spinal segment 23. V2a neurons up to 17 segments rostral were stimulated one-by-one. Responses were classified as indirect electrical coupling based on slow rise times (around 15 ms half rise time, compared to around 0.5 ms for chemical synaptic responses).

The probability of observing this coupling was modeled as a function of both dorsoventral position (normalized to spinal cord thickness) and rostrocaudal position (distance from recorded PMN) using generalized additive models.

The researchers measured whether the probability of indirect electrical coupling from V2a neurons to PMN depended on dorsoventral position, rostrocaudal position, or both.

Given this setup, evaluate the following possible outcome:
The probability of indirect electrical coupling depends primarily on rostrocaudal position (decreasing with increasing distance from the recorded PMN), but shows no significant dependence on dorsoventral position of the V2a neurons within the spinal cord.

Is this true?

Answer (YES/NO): YES